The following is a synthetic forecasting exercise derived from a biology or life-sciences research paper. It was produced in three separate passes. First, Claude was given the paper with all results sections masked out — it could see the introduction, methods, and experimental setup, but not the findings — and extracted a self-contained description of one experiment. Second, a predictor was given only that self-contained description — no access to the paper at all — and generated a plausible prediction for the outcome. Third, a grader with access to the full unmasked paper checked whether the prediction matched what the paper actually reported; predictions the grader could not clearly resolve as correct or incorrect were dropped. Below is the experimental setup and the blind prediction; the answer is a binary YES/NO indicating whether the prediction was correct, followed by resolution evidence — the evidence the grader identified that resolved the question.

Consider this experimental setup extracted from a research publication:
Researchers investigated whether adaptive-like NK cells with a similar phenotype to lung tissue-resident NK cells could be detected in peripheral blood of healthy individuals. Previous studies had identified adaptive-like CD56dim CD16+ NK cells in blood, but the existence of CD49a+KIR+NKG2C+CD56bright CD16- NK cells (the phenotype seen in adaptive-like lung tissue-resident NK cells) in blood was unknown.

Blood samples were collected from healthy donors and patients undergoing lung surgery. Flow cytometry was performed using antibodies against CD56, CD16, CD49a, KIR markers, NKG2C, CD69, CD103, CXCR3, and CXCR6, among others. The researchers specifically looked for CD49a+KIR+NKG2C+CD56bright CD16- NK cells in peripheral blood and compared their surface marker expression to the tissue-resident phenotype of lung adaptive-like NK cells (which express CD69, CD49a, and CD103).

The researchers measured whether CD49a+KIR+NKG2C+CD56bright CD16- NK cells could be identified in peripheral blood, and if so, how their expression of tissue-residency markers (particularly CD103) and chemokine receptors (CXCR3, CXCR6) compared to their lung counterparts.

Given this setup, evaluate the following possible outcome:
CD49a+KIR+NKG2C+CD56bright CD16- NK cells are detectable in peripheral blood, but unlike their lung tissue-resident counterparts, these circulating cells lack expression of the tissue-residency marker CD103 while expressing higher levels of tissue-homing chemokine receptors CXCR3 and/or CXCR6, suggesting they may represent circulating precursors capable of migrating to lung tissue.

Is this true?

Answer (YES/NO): YES